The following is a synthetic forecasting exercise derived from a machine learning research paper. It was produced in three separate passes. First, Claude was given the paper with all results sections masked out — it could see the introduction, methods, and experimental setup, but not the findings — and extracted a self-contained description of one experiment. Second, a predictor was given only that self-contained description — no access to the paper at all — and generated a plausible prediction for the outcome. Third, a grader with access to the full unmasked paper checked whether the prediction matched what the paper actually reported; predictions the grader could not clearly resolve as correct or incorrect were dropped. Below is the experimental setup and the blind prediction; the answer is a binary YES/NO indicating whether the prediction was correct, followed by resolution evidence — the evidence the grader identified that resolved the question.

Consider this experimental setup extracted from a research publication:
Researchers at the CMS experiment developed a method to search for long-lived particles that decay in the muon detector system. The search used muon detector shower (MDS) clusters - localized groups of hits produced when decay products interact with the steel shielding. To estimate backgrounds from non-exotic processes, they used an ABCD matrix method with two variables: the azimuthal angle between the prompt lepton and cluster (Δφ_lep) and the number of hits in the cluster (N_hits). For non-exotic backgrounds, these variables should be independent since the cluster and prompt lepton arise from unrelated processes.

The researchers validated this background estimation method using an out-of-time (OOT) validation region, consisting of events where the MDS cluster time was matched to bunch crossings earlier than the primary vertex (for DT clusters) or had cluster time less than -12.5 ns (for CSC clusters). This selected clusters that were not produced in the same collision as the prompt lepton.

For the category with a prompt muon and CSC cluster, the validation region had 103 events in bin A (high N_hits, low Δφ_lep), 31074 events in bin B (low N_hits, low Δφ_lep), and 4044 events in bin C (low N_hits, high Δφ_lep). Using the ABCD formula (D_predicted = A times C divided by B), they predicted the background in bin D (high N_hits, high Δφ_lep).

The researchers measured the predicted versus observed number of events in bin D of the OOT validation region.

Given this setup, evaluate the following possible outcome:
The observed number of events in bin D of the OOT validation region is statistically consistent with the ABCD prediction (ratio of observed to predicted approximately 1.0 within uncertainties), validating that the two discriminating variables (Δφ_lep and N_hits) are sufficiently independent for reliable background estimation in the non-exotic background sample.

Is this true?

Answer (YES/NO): YES